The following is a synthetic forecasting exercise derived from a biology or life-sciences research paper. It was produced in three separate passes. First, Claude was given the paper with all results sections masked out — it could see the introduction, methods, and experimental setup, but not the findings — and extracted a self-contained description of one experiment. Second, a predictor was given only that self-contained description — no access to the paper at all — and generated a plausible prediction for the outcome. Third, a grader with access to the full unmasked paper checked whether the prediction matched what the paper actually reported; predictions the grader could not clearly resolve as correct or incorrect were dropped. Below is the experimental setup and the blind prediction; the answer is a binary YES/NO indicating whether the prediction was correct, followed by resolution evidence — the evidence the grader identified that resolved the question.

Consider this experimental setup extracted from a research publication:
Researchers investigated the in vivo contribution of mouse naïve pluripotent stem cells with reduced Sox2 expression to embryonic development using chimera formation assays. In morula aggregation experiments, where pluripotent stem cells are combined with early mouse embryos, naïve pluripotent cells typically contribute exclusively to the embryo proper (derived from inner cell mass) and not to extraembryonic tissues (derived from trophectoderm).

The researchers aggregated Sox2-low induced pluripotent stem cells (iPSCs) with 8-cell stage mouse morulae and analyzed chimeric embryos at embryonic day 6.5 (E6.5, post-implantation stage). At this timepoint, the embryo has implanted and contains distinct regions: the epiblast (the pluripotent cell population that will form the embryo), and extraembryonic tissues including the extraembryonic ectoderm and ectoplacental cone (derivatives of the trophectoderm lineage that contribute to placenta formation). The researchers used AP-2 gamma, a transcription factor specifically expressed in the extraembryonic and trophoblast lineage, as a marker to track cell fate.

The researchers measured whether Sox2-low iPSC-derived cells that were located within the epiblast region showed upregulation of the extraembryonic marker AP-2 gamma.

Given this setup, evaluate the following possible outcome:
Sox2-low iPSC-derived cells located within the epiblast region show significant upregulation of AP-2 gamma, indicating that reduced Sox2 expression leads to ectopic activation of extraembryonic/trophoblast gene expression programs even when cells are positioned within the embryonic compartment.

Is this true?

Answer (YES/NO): YES